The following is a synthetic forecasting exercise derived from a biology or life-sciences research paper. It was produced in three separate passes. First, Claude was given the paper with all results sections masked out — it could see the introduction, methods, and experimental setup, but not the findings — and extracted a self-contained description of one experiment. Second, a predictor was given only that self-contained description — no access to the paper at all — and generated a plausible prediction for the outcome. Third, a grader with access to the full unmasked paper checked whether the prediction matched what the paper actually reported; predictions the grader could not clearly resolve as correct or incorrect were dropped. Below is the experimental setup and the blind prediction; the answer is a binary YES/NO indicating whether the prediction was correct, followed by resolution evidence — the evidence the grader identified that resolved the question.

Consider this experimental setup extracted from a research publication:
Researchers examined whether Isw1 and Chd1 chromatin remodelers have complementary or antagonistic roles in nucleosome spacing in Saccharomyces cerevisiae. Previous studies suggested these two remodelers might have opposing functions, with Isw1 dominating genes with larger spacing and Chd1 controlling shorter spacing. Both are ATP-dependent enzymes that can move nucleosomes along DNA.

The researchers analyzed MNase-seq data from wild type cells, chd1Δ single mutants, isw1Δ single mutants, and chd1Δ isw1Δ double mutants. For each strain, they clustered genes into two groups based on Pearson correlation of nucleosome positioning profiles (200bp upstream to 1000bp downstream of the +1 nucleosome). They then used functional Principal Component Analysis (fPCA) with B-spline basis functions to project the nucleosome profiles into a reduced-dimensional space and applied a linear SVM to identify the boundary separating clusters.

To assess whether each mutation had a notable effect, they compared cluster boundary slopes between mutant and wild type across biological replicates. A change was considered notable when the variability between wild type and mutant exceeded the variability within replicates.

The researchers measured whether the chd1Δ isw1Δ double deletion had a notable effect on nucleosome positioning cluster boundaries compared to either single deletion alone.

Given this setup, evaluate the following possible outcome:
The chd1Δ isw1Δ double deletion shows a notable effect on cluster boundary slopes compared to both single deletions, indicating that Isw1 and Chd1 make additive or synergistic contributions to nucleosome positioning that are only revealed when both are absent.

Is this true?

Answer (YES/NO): NO